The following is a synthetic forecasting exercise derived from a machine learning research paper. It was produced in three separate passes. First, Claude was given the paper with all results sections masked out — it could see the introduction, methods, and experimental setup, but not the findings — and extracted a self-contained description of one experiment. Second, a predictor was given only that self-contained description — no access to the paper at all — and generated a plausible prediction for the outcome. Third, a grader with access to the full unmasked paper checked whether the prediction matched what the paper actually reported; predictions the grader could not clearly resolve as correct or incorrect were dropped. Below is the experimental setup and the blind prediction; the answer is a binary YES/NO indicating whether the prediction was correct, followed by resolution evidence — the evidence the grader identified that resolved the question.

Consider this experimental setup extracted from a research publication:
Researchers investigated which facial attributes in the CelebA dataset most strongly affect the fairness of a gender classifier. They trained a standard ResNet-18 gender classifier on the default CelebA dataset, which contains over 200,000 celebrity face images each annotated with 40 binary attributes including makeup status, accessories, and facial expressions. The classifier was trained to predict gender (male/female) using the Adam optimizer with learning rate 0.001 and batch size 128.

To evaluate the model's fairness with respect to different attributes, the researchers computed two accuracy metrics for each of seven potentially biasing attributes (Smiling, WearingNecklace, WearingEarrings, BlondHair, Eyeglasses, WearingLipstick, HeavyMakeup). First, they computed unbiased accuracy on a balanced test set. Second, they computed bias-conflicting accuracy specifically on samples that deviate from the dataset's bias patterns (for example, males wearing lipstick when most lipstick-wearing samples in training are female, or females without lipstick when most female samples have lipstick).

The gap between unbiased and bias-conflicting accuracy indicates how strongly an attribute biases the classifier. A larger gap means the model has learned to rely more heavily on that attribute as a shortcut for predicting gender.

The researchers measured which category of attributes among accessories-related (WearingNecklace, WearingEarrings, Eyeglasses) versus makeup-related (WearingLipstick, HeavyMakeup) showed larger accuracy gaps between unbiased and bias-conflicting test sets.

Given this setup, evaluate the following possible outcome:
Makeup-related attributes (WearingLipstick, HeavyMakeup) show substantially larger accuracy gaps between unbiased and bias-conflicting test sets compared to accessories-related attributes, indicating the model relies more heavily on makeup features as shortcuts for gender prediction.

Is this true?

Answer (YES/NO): YES